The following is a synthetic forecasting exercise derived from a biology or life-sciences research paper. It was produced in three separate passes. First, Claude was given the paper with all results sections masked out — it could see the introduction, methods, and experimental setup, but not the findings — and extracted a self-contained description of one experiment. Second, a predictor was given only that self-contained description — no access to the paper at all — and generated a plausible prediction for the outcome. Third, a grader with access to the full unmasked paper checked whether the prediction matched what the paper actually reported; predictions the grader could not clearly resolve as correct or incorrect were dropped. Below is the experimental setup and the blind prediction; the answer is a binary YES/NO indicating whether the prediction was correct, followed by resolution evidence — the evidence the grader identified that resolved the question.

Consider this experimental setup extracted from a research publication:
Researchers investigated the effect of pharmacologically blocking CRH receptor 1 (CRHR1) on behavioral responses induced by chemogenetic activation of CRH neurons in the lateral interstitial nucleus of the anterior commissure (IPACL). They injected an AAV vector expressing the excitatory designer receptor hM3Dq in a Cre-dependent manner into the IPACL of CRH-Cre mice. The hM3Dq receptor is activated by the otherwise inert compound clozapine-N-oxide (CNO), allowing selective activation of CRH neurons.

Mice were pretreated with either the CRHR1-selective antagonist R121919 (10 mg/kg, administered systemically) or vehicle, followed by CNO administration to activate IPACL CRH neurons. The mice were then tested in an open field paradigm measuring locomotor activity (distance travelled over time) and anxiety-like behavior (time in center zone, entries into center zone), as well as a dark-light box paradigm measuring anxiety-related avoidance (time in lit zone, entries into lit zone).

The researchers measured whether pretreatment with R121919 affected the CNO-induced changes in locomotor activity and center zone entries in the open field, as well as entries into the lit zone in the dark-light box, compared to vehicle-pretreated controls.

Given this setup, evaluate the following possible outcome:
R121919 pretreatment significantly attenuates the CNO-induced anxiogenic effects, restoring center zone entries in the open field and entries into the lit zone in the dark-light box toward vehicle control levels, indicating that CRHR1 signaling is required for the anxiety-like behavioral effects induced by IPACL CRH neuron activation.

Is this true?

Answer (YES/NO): NO